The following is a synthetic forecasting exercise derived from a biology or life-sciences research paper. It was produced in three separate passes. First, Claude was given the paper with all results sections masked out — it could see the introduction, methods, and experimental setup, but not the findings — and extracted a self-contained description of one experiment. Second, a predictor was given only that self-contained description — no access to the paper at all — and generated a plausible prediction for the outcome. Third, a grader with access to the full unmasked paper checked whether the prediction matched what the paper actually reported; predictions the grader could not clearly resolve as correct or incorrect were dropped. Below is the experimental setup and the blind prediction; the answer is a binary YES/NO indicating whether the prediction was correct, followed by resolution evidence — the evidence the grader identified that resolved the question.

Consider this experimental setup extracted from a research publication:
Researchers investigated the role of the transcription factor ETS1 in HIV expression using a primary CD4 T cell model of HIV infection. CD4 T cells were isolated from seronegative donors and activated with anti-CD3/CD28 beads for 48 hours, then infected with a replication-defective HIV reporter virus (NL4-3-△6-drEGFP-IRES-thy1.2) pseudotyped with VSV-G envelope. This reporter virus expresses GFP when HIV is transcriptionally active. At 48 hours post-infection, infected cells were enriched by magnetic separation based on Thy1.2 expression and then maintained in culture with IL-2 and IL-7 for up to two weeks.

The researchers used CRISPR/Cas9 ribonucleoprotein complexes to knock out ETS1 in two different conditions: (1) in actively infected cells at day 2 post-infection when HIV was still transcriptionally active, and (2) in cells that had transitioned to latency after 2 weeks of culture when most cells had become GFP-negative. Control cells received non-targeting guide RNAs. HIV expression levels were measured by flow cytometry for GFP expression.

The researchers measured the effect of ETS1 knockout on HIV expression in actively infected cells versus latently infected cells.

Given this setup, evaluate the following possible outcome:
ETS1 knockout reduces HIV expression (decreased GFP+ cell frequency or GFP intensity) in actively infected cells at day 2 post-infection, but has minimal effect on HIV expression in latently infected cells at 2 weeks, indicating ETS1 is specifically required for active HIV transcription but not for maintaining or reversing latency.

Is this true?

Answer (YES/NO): NO